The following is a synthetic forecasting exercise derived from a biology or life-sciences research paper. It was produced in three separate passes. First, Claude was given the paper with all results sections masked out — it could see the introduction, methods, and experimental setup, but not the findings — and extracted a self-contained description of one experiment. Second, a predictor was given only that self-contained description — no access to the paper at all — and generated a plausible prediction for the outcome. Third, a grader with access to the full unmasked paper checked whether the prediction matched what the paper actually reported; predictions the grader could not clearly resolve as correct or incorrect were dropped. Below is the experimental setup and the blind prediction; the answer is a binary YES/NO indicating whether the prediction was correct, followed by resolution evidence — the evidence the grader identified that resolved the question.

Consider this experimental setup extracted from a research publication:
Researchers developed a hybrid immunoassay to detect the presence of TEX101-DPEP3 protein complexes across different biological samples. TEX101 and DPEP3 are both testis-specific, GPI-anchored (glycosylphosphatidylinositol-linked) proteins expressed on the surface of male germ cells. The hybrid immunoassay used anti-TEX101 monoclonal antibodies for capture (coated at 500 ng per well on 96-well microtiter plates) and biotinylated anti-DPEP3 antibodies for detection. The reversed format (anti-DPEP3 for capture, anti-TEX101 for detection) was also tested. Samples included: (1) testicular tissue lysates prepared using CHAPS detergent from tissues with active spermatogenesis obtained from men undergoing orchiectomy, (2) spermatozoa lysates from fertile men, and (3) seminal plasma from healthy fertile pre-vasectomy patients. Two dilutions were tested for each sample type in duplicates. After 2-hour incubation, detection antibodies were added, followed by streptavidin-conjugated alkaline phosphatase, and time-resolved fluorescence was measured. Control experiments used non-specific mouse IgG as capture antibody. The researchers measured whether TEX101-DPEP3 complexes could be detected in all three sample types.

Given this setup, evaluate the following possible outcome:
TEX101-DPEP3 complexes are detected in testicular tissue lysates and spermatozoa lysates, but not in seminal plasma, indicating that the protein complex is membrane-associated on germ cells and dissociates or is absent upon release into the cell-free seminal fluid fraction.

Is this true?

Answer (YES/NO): YES